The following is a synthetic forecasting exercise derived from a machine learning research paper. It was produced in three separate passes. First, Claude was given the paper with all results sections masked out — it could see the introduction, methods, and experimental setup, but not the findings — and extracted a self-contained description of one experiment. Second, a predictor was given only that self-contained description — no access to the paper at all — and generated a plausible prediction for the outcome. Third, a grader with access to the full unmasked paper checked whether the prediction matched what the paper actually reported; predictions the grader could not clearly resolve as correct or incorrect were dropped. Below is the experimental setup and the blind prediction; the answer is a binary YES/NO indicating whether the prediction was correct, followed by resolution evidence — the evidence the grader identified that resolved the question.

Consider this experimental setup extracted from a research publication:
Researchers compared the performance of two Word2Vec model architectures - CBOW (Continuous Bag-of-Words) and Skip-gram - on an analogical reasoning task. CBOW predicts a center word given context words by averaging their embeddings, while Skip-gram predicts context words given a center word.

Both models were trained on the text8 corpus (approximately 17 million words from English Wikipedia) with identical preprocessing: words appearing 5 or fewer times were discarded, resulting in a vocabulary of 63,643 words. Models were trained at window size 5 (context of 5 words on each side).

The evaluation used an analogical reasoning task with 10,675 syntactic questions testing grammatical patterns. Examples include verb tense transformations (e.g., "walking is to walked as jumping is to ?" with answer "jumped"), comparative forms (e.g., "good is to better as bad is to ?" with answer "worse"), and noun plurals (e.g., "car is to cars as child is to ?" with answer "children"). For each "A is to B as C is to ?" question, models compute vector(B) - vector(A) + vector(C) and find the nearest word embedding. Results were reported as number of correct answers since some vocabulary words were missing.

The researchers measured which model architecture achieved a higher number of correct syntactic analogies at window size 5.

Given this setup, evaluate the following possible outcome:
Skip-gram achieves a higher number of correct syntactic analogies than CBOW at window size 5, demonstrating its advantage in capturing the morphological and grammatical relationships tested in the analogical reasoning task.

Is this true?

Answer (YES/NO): NO